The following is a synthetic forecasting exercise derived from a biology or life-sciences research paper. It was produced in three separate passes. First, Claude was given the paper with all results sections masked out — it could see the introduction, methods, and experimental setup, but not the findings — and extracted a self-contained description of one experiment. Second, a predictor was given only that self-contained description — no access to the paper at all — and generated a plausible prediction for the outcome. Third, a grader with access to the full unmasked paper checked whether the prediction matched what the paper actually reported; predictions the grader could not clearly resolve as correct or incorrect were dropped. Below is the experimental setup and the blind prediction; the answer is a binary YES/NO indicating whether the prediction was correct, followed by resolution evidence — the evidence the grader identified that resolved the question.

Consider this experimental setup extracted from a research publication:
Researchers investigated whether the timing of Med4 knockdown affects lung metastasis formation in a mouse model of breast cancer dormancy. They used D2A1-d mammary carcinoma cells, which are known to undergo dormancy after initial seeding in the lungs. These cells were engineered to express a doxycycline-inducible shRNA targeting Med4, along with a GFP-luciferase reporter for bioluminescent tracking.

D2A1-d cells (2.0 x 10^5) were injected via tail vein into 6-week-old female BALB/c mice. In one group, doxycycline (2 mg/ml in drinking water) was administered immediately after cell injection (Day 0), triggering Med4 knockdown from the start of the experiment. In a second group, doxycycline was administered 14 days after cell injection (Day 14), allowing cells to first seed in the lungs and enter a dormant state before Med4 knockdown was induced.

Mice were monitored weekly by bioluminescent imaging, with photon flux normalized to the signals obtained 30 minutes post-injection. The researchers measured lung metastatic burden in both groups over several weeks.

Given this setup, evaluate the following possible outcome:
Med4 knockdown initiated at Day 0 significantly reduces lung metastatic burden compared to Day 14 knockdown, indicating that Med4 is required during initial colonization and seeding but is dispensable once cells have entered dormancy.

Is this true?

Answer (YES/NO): NO